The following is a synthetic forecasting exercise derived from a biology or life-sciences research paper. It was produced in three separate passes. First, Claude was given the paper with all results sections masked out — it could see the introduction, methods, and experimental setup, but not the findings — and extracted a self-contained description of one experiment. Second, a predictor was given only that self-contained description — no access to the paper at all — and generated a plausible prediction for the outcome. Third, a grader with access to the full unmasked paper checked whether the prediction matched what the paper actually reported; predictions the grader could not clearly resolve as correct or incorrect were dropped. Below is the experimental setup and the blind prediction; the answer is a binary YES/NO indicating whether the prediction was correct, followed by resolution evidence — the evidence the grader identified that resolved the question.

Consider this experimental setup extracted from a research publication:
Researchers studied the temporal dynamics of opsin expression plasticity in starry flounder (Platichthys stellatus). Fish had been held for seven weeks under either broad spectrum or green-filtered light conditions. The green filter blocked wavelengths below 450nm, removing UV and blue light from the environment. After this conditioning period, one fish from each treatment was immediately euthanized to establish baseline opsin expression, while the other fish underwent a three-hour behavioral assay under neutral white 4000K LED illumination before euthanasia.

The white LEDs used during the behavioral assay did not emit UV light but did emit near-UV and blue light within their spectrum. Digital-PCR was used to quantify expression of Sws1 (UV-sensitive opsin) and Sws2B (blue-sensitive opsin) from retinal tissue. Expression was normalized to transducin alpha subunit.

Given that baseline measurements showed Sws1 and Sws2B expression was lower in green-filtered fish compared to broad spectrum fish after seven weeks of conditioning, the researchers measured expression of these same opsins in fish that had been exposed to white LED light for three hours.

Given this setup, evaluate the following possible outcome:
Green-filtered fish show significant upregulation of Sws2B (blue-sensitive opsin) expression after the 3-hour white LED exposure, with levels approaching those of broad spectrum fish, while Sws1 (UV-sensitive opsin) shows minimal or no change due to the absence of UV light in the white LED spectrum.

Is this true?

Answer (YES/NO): NO